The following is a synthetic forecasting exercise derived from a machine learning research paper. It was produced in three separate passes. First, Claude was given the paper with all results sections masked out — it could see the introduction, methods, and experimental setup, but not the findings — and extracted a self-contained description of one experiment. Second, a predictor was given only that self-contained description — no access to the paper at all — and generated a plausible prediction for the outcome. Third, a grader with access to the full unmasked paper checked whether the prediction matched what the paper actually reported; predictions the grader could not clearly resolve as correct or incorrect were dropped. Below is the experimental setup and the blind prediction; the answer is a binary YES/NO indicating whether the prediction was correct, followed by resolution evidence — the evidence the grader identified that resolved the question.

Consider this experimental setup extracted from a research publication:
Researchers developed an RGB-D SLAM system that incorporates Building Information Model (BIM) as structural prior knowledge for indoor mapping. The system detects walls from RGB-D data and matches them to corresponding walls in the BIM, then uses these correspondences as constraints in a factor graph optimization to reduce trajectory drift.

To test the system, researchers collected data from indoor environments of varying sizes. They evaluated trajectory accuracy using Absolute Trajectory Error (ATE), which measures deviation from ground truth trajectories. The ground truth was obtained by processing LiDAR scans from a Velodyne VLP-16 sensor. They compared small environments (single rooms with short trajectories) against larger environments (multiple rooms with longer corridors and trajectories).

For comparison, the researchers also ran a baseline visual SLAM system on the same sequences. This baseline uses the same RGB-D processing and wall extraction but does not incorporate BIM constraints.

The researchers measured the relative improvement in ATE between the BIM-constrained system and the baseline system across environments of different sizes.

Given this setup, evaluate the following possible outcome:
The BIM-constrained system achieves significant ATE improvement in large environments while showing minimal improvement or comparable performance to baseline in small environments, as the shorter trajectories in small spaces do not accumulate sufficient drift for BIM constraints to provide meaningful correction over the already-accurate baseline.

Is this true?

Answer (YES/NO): YES